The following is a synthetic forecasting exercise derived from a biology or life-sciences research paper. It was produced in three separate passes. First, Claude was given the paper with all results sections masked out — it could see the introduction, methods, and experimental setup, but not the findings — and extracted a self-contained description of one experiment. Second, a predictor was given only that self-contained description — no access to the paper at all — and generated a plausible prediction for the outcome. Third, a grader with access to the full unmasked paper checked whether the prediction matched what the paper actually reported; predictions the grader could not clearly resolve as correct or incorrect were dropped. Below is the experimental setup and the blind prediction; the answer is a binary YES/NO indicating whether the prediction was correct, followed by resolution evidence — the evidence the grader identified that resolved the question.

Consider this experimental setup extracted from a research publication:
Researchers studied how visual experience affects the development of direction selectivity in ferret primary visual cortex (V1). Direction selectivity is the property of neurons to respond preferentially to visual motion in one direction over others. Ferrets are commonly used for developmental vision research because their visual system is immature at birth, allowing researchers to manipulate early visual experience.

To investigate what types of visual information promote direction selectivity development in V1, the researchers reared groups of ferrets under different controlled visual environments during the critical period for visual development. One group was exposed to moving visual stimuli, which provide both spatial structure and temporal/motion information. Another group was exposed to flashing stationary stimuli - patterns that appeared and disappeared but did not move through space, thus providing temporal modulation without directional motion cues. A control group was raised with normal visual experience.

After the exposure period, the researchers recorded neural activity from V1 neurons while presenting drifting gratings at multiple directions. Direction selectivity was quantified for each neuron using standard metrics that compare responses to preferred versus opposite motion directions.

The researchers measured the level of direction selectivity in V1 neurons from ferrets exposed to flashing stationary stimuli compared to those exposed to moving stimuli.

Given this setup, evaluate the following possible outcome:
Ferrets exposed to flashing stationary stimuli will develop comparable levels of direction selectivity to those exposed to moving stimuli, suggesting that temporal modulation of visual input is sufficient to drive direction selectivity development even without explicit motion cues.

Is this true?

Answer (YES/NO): NO